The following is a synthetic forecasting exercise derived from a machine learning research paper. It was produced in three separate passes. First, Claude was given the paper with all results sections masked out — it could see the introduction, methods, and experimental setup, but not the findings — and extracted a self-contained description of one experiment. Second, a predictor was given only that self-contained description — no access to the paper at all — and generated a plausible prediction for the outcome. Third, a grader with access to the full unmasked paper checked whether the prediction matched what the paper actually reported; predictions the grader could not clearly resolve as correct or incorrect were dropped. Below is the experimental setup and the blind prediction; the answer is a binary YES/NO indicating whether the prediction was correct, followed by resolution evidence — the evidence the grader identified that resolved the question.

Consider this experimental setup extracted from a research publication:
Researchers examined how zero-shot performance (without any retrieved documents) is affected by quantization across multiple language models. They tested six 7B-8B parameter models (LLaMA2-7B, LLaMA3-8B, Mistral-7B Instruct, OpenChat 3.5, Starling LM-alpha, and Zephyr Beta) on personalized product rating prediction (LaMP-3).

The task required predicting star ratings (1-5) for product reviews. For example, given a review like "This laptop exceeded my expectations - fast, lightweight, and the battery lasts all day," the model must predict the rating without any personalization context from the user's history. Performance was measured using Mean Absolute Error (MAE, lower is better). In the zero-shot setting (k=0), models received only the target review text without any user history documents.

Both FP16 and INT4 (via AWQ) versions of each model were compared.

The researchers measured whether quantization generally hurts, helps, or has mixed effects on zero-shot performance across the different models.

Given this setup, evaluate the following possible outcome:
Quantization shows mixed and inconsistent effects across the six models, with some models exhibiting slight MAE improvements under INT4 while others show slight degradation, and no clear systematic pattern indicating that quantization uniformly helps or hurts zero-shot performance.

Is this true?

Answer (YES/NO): NO